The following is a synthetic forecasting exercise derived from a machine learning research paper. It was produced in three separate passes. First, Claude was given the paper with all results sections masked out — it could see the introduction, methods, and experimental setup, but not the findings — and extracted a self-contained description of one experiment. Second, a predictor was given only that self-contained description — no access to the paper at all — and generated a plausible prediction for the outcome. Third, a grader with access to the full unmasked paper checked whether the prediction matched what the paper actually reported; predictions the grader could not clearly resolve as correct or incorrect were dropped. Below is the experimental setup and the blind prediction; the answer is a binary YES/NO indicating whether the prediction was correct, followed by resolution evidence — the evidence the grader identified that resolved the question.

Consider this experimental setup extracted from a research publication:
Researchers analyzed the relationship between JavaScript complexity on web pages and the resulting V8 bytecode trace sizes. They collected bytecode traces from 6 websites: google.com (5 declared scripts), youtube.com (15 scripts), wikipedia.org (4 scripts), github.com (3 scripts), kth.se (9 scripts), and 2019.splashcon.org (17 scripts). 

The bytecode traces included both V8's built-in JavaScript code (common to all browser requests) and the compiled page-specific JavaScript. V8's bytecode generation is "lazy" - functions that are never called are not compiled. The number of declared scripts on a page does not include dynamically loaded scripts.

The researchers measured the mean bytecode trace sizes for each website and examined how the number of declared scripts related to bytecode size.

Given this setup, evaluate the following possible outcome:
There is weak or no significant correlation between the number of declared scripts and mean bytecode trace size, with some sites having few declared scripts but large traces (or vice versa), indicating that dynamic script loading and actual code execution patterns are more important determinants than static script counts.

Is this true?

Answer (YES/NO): NO